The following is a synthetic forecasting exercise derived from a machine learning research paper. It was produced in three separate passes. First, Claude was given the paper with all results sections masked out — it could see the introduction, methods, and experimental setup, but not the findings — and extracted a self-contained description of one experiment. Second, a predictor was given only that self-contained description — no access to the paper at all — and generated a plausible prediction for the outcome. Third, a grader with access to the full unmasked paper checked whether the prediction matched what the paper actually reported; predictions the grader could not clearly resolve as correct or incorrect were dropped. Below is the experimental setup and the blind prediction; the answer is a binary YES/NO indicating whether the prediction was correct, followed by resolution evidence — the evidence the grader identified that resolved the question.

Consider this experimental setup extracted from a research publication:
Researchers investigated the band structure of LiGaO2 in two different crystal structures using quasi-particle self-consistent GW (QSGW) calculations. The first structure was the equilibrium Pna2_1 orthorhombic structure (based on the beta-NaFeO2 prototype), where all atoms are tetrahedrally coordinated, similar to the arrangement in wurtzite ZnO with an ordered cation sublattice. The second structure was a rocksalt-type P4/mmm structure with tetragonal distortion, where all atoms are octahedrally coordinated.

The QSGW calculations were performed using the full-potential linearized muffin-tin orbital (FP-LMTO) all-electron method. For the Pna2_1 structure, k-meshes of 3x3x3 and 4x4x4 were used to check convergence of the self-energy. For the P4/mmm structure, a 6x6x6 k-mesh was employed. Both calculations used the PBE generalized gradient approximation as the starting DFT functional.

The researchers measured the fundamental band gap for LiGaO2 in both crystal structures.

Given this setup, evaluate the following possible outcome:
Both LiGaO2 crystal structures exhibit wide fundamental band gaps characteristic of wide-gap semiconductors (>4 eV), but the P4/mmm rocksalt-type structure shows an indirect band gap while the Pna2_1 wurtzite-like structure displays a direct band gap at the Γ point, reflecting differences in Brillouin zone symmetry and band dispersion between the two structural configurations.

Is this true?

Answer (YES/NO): NO